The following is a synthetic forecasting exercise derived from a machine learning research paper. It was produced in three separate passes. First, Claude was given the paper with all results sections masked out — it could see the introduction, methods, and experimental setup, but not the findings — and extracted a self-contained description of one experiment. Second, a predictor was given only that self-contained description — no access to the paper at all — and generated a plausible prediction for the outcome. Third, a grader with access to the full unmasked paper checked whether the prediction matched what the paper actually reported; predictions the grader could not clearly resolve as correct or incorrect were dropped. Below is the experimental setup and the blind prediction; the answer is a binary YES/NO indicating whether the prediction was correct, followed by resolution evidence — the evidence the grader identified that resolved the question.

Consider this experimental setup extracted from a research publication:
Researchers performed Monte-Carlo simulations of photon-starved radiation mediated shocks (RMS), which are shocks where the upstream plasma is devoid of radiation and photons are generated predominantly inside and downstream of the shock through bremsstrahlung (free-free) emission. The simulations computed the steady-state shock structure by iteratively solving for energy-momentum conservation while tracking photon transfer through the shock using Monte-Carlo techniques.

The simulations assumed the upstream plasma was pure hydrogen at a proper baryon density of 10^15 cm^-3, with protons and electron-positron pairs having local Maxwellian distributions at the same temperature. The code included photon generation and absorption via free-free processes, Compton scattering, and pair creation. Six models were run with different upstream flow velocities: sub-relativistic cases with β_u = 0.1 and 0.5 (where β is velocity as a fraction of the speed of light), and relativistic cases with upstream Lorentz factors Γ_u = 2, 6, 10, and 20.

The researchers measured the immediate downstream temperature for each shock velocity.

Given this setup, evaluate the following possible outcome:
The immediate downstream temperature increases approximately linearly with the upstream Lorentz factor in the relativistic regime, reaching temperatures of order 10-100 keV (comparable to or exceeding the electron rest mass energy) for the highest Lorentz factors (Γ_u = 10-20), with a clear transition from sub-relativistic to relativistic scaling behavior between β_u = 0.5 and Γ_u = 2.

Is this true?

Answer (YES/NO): NO